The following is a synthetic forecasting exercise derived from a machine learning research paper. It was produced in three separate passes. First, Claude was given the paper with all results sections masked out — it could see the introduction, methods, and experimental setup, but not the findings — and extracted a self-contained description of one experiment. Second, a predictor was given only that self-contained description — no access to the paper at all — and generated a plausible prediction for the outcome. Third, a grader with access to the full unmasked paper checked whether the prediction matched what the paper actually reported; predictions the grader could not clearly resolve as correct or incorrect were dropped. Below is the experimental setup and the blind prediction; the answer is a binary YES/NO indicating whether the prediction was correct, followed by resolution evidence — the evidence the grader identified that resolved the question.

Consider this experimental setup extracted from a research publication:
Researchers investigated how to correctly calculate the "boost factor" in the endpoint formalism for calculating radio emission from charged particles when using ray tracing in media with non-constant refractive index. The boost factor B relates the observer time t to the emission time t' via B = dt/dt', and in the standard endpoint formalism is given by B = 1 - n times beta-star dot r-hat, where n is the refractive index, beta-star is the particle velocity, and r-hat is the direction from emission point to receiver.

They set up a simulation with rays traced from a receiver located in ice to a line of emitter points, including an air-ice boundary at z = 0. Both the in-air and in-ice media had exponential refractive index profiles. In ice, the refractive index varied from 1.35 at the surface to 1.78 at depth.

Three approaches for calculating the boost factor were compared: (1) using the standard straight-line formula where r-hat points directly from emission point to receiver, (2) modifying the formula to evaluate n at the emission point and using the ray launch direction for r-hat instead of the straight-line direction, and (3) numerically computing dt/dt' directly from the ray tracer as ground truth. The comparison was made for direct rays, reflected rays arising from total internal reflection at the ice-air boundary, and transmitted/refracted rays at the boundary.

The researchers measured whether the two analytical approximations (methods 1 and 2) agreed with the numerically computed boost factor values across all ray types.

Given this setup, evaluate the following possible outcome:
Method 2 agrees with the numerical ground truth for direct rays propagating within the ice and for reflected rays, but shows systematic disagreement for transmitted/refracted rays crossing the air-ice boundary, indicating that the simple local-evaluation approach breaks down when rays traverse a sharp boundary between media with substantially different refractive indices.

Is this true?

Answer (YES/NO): NO